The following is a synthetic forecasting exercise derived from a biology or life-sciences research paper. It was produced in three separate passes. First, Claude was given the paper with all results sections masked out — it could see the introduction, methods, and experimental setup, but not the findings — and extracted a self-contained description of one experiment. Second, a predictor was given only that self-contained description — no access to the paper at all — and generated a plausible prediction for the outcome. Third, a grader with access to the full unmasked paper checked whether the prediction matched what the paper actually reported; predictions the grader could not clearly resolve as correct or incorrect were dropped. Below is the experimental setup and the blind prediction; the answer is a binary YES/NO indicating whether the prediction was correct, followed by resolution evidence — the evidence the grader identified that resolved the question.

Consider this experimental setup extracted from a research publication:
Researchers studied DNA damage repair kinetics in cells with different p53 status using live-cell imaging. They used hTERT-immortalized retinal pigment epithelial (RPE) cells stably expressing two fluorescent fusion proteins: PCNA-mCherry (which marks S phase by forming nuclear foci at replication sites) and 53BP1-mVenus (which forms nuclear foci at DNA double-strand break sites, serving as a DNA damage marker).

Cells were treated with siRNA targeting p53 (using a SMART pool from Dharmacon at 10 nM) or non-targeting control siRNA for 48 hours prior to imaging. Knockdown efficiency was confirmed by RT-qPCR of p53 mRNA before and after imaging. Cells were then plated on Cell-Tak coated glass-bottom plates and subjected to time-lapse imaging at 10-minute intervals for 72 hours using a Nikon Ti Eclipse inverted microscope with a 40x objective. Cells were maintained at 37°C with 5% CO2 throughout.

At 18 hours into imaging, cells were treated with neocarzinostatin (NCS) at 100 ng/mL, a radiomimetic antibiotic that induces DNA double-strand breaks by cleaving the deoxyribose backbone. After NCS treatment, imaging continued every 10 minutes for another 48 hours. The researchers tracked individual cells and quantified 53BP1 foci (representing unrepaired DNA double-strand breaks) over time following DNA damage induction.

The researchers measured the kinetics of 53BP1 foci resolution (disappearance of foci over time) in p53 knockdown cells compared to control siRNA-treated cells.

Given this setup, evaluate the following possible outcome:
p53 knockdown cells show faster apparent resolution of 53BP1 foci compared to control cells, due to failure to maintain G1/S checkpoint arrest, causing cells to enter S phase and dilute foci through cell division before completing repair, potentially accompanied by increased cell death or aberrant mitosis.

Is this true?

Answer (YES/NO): NO